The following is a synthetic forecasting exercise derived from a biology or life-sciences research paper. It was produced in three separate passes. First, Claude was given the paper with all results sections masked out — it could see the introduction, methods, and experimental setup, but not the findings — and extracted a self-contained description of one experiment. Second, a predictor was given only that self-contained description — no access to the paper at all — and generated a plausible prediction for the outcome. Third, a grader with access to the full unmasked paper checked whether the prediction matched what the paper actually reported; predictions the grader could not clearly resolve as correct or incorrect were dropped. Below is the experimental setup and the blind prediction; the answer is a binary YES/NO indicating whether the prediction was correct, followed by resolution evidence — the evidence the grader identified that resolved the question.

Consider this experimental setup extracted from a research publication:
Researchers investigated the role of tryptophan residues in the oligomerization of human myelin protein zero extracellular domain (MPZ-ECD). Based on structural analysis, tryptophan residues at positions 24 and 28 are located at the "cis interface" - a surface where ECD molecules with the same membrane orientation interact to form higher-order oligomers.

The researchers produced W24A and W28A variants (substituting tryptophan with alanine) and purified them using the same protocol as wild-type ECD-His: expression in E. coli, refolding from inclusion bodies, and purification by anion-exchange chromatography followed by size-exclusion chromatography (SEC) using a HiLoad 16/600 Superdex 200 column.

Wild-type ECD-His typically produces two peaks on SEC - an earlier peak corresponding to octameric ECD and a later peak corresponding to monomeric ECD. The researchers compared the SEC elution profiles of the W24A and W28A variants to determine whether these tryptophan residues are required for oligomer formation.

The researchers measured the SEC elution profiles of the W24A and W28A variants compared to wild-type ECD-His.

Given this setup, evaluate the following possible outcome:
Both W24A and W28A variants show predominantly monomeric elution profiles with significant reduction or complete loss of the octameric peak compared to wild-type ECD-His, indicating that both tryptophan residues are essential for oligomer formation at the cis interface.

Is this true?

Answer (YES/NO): NO